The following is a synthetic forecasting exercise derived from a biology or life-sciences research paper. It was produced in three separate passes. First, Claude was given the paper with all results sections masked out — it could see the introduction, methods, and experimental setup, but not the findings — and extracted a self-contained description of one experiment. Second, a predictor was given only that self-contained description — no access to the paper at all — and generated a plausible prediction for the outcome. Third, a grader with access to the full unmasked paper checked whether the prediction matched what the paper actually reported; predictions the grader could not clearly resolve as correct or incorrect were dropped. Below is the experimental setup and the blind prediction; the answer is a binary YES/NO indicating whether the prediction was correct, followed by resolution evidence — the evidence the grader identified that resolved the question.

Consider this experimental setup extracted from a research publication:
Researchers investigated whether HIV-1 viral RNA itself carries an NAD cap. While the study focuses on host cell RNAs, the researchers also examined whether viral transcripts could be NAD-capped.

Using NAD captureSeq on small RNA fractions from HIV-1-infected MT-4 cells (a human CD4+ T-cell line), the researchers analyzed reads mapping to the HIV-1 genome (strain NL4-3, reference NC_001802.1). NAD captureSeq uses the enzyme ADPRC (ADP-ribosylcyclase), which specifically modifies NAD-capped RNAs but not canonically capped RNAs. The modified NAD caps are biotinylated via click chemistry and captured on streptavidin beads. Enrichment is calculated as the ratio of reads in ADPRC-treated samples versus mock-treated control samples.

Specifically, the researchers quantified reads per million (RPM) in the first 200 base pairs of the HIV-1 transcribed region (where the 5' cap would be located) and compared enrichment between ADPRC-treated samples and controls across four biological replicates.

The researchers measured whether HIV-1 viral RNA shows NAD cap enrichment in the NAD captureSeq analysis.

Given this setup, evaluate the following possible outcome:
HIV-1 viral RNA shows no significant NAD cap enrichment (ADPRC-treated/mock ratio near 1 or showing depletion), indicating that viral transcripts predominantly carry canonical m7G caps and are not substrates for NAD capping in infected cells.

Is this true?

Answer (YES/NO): YES